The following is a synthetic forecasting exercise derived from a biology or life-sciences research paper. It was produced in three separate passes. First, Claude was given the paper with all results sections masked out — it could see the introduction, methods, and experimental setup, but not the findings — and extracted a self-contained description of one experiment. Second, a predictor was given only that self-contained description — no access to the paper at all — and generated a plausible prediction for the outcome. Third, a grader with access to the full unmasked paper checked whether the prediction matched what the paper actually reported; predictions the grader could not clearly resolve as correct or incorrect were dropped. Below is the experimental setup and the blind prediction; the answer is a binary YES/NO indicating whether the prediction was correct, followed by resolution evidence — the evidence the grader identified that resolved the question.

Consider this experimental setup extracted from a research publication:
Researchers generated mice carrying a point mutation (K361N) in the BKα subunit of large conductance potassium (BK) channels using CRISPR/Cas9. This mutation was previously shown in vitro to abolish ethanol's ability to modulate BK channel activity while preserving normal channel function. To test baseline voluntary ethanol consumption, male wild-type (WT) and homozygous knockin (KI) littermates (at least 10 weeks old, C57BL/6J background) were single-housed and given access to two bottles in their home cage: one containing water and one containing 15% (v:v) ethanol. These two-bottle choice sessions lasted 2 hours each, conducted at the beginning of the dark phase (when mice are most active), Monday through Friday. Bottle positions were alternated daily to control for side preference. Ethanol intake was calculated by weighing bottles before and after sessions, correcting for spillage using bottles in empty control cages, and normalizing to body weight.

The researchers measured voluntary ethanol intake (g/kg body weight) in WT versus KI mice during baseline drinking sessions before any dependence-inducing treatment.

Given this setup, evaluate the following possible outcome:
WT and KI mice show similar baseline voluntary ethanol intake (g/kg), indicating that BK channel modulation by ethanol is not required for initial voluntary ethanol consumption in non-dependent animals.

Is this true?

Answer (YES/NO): YES